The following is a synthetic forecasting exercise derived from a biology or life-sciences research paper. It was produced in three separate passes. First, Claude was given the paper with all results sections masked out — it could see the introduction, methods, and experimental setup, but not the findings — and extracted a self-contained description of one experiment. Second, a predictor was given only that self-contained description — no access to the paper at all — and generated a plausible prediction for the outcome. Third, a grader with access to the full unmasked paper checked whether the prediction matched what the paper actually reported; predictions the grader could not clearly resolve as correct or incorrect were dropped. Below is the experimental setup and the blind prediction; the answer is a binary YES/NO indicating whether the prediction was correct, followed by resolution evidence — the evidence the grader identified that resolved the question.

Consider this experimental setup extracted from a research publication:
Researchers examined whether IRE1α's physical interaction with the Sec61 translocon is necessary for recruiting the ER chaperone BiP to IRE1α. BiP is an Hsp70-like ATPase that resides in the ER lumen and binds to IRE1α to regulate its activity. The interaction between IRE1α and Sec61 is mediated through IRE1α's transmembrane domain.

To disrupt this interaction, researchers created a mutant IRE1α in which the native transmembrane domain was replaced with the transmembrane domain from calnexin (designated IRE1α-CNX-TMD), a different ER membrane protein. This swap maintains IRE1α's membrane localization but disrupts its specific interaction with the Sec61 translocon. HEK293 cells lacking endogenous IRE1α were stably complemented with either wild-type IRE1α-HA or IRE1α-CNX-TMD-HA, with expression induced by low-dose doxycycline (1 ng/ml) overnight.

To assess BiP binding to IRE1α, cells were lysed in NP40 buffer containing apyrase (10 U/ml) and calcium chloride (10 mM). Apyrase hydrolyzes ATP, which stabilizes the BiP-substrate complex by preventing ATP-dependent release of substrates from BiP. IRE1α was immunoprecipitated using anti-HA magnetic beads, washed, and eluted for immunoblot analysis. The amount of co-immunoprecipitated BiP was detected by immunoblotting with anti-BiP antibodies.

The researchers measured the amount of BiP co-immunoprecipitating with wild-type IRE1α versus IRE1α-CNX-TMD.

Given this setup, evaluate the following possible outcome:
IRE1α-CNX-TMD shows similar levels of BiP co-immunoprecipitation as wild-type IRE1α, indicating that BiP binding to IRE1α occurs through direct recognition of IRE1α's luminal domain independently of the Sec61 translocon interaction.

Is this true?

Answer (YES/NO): NO